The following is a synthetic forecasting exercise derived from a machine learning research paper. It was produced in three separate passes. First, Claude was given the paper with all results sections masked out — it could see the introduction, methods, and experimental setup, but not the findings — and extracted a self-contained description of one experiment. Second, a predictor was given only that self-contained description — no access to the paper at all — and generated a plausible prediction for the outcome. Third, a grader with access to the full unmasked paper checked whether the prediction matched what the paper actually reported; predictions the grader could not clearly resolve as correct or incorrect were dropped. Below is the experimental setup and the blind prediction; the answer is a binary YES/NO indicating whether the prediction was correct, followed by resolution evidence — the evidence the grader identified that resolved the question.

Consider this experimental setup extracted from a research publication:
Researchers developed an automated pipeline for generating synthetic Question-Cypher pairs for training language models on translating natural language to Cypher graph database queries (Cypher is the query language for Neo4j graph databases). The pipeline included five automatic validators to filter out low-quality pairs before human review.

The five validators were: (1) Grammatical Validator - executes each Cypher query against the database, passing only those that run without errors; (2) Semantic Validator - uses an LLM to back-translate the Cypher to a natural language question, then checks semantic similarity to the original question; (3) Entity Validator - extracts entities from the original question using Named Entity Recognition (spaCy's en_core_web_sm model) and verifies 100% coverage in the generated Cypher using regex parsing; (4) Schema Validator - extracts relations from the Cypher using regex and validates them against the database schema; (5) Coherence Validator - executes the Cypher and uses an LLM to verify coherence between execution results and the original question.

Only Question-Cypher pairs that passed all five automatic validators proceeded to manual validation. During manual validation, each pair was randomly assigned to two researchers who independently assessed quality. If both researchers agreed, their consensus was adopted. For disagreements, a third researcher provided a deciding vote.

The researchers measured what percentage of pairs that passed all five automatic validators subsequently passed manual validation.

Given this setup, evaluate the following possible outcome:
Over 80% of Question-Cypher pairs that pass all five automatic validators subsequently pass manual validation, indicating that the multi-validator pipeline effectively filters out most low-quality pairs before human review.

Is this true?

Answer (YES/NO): YES